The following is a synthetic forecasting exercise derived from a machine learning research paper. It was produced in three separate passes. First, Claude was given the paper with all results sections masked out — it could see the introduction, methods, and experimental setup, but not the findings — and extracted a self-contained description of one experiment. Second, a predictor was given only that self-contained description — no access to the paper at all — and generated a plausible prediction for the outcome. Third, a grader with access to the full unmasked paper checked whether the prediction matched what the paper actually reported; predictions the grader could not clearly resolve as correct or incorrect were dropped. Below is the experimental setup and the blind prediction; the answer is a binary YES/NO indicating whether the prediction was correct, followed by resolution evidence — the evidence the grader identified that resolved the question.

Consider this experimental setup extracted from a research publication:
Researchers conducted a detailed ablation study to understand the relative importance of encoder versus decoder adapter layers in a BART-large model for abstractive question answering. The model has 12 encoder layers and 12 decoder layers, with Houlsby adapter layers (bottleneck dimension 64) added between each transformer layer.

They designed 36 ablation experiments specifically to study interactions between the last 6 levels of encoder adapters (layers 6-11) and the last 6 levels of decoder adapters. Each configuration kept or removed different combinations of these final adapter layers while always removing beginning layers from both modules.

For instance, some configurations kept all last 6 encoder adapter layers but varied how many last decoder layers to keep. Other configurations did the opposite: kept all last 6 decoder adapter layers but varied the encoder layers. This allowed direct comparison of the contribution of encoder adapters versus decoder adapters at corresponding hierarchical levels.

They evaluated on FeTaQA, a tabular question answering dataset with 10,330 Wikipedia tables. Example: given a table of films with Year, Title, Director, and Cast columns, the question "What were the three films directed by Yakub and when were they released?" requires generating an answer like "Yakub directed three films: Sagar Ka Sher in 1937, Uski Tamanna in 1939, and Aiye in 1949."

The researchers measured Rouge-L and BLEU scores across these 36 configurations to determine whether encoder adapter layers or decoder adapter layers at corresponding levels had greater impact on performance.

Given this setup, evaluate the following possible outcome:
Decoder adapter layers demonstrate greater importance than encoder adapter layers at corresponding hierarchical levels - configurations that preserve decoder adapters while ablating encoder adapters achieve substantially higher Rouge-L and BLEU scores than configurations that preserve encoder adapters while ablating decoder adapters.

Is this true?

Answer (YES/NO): NO